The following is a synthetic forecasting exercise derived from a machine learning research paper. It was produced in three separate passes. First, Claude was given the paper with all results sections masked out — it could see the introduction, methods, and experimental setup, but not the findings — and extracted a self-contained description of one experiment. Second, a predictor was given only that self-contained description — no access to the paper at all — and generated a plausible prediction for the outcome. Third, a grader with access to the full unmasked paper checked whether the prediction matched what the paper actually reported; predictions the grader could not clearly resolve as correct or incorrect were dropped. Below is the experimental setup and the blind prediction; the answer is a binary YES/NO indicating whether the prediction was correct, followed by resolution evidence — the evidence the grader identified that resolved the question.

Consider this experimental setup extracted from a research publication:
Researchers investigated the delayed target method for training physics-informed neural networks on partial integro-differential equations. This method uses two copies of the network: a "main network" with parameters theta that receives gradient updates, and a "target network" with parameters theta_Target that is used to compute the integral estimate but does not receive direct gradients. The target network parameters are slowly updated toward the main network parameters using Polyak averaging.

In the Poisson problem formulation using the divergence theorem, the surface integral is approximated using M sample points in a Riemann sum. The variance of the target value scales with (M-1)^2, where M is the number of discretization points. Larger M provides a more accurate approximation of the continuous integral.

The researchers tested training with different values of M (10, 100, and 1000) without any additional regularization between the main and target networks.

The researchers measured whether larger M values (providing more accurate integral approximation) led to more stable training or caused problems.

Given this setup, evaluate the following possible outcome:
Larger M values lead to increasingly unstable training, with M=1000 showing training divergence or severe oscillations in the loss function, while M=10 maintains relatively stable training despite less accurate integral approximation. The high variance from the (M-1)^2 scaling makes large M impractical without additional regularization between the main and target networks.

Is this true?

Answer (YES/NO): NO